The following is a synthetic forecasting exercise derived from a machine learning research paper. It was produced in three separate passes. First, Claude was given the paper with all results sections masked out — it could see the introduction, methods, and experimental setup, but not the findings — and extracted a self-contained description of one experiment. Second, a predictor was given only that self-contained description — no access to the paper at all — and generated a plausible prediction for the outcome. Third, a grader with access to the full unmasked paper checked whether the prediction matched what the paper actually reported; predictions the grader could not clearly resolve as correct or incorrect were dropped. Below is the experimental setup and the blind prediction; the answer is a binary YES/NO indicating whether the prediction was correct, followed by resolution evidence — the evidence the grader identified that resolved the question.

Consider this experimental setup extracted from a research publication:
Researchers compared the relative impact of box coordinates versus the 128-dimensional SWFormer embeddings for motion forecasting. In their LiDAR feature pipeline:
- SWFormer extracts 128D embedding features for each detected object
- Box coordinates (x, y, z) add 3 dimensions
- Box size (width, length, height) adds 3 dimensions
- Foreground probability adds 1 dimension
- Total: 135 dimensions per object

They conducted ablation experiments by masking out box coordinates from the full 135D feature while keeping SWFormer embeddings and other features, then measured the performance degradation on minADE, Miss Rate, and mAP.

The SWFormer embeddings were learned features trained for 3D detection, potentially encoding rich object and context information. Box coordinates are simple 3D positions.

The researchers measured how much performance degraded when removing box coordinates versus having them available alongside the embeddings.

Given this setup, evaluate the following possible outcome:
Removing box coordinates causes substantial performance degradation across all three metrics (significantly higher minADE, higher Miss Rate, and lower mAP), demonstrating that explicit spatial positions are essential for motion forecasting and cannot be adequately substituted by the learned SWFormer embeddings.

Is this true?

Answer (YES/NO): YES